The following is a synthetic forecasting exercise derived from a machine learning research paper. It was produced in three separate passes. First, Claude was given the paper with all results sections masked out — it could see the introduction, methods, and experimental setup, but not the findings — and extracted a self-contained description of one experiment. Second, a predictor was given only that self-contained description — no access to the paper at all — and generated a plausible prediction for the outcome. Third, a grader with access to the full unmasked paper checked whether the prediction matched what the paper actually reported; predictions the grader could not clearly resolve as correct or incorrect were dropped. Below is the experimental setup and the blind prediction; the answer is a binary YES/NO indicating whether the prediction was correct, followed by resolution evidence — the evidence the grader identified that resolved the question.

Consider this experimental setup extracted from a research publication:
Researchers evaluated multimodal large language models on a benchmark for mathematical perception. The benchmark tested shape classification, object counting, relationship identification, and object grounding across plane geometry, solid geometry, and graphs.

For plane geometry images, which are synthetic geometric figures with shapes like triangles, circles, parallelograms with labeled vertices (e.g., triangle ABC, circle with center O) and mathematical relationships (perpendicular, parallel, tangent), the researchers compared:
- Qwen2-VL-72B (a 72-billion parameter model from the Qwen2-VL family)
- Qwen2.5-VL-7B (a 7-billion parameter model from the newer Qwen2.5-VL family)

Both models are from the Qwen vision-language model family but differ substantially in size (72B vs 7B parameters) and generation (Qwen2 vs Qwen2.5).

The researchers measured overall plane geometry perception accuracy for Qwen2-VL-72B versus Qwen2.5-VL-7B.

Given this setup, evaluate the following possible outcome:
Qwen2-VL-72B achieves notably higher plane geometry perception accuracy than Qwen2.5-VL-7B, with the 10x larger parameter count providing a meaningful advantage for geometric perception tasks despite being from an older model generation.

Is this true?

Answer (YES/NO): NO